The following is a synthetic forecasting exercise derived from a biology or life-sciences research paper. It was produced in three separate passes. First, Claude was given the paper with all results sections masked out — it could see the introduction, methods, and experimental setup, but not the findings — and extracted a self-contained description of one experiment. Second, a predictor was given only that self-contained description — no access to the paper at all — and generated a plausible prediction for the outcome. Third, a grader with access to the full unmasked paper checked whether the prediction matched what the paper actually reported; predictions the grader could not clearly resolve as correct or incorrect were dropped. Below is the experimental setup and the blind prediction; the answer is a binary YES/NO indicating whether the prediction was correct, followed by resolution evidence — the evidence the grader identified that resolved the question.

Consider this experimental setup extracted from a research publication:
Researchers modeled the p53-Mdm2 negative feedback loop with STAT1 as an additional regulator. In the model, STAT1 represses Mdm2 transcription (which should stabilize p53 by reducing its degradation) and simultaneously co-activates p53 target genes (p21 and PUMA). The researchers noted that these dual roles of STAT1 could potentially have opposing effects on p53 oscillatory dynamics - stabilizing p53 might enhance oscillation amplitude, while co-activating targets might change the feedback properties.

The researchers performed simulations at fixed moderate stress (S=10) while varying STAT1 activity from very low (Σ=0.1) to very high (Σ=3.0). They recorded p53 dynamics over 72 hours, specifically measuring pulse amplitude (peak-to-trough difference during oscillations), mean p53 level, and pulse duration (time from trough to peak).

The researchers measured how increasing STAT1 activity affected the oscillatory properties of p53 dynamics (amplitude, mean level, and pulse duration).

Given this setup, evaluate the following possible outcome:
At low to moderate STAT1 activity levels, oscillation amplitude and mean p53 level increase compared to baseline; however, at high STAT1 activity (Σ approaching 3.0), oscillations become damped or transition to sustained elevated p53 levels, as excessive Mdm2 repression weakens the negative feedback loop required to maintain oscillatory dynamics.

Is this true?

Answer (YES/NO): YES